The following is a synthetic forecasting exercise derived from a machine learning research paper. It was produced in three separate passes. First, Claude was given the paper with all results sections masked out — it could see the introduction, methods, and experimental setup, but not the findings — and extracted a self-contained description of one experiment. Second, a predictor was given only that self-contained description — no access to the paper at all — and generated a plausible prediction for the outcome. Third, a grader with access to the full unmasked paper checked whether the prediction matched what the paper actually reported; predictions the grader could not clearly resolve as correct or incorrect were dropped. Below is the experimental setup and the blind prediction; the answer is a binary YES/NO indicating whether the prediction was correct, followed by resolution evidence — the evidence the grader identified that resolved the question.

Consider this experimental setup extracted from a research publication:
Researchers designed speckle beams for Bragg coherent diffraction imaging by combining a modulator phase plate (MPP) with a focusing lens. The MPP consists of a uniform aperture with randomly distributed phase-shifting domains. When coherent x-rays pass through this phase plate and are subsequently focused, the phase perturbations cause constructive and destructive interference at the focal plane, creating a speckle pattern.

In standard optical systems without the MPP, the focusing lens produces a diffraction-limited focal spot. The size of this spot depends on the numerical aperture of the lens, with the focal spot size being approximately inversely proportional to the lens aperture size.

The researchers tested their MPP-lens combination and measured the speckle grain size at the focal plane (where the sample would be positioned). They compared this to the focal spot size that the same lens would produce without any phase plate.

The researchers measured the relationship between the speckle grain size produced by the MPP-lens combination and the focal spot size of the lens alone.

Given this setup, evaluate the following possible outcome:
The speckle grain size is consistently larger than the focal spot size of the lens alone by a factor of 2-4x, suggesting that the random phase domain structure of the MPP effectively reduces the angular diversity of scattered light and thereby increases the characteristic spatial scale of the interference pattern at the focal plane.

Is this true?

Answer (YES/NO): NO